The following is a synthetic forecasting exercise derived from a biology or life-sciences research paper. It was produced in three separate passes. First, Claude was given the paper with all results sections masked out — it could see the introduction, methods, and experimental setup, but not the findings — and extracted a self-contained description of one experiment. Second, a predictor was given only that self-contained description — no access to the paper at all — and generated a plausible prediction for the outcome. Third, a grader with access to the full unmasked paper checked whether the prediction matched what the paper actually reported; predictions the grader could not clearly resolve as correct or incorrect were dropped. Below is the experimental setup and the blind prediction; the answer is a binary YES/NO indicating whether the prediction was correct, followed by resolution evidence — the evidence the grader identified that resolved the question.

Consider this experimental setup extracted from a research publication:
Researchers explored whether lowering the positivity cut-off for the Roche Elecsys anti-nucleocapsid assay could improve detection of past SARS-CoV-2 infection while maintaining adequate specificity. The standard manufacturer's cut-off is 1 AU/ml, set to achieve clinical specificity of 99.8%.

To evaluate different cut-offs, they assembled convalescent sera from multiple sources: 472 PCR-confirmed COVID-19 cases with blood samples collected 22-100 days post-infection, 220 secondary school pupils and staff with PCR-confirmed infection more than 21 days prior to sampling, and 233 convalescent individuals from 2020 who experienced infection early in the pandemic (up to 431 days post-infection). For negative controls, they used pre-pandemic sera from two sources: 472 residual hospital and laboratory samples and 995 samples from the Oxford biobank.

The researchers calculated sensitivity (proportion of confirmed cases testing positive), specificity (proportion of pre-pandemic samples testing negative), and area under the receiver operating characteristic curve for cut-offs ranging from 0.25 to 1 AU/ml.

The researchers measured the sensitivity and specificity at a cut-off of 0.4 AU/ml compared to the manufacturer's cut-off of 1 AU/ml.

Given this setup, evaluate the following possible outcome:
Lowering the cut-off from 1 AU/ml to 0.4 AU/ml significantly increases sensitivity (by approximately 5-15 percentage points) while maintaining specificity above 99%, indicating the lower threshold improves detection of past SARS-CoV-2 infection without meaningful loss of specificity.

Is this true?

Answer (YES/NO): NO